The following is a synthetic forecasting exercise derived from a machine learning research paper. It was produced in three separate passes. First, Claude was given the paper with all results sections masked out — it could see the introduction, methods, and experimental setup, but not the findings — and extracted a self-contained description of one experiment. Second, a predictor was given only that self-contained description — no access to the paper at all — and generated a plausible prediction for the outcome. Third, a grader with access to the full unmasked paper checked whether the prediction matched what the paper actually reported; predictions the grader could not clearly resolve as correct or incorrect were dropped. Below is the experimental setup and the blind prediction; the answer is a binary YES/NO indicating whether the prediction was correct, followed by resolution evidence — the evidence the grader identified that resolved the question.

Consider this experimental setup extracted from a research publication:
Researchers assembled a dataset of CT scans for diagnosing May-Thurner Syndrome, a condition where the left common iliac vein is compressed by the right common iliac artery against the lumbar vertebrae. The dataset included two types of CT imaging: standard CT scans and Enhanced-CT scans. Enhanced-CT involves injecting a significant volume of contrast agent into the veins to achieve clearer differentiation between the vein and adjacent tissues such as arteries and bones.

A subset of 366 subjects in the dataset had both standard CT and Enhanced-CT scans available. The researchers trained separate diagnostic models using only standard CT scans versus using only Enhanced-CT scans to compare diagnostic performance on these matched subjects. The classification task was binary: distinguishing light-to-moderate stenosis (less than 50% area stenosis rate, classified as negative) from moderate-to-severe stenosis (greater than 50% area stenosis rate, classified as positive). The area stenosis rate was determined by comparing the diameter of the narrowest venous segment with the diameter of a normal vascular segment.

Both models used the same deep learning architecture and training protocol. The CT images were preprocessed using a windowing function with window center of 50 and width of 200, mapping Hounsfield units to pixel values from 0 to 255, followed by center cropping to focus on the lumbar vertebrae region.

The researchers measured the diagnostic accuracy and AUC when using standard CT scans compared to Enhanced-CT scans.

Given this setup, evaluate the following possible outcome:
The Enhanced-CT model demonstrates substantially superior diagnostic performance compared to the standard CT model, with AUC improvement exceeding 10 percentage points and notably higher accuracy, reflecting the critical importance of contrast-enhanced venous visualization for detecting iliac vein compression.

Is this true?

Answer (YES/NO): NO